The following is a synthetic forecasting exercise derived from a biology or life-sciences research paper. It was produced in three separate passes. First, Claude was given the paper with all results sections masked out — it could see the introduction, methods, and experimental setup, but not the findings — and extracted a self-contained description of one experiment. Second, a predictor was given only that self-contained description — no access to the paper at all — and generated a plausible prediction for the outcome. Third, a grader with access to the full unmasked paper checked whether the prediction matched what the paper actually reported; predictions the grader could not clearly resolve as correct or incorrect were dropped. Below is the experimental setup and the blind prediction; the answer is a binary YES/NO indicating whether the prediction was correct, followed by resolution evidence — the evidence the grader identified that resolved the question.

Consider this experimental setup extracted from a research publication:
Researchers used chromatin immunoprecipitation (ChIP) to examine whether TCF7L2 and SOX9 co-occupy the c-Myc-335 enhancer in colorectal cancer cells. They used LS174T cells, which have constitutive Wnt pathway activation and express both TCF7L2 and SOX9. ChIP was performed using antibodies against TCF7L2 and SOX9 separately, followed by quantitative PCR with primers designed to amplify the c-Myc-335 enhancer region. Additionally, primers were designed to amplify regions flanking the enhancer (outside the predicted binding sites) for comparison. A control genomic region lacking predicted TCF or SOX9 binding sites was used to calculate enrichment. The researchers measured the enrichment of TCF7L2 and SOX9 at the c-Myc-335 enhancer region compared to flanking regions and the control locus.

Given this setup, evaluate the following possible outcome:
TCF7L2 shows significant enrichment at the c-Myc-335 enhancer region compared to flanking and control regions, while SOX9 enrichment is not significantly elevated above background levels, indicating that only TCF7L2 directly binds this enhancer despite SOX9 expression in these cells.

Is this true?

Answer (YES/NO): NO